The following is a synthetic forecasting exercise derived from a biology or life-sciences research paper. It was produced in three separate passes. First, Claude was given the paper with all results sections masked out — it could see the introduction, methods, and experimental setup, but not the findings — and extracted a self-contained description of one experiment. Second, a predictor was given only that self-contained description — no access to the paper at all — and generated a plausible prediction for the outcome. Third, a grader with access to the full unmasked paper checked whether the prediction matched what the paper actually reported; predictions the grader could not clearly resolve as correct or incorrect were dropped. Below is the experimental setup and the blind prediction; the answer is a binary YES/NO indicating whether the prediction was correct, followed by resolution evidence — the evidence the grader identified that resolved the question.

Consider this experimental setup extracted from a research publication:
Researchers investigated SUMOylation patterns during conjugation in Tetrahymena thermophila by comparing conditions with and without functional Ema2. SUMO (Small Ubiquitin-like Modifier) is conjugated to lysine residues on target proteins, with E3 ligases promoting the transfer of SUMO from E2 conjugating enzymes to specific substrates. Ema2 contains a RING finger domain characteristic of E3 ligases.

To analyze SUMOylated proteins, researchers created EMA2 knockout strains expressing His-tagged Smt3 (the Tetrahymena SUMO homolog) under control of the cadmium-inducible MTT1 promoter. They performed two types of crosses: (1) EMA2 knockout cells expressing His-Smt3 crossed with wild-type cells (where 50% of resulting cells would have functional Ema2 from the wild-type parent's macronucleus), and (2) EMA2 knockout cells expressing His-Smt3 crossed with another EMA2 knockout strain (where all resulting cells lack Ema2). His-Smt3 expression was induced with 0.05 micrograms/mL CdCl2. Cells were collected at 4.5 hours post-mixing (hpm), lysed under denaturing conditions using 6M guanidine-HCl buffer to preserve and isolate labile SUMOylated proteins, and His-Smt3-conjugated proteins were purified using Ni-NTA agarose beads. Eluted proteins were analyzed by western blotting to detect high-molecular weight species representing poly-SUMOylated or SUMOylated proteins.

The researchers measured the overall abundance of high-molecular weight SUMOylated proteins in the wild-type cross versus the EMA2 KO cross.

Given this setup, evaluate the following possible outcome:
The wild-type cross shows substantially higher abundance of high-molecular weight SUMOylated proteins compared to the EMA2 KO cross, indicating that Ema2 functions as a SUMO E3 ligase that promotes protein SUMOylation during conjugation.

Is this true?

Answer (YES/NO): YES